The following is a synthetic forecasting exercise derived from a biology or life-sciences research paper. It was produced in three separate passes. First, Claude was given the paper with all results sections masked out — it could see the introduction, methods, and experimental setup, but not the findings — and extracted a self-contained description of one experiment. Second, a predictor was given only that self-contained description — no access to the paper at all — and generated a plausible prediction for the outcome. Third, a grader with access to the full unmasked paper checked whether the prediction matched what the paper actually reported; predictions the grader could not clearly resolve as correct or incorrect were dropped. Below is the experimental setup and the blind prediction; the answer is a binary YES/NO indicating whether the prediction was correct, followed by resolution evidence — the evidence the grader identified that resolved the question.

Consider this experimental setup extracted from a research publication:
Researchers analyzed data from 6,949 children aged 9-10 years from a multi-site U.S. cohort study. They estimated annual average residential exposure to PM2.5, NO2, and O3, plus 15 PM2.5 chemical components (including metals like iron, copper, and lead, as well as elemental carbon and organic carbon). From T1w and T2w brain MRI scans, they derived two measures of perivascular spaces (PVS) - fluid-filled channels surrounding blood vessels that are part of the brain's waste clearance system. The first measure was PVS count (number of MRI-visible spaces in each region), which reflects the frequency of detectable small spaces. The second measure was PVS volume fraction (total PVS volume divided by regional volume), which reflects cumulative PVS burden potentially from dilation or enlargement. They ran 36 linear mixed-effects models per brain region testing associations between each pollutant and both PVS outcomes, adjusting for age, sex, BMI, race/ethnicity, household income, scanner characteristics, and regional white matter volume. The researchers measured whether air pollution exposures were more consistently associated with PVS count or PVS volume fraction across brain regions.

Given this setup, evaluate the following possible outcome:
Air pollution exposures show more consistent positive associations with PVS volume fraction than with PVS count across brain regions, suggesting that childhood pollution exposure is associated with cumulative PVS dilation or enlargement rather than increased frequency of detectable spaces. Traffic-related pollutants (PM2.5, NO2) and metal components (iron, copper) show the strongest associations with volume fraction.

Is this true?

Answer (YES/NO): NO